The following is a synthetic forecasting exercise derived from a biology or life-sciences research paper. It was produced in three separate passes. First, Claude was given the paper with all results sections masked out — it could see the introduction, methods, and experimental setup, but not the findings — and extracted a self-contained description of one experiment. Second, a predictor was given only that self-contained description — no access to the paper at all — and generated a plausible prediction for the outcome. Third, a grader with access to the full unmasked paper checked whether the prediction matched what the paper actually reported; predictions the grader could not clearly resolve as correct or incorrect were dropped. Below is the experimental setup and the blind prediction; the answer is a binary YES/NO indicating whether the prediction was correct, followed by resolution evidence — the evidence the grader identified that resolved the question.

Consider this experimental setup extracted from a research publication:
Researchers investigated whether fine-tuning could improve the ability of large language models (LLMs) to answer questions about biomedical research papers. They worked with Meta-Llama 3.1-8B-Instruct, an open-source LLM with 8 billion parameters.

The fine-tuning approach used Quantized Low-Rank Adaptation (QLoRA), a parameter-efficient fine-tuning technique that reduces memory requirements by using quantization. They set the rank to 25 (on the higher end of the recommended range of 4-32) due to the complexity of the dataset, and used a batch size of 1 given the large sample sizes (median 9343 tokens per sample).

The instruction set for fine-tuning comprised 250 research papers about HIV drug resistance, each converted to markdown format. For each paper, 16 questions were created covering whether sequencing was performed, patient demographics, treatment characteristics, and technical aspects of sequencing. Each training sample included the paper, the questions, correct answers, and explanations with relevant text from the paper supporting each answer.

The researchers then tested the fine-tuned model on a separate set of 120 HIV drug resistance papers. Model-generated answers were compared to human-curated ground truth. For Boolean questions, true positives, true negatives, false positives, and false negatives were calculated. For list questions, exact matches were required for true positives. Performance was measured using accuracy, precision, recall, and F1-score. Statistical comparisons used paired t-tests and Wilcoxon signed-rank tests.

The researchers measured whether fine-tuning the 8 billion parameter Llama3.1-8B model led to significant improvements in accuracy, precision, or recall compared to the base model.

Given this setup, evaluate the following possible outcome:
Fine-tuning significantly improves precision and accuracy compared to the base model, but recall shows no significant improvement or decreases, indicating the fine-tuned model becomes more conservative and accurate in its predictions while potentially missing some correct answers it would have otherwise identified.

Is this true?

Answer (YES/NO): NO